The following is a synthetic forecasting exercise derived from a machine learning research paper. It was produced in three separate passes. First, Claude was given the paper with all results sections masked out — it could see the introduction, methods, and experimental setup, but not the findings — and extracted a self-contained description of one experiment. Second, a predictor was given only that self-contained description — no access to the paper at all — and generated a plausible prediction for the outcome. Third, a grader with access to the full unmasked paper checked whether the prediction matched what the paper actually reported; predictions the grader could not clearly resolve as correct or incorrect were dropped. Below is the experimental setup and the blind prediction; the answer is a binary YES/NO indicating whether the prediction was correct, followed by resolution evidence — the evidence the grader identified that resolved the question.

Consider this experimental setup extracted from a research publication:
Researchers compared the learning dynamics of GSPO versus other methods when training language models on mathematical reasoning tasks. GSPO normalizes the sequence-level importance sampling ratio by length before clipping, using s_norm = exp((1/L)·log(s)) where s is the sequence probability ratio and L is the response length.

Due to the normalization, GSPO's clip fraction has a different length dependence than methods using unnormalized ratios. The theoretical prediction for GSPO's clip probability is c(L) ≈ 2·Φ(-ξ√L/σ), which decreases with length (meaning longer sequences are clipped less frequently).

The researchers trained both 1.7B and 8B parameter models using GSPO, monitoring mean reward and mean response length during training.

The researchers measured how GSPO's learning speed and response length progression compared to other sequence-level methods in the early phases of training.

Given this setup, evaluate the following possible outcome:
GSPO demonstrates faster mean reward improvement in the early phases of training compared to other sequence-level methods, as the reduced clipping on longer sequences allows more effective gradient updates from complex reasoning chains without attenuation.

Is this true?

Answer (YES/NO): NO